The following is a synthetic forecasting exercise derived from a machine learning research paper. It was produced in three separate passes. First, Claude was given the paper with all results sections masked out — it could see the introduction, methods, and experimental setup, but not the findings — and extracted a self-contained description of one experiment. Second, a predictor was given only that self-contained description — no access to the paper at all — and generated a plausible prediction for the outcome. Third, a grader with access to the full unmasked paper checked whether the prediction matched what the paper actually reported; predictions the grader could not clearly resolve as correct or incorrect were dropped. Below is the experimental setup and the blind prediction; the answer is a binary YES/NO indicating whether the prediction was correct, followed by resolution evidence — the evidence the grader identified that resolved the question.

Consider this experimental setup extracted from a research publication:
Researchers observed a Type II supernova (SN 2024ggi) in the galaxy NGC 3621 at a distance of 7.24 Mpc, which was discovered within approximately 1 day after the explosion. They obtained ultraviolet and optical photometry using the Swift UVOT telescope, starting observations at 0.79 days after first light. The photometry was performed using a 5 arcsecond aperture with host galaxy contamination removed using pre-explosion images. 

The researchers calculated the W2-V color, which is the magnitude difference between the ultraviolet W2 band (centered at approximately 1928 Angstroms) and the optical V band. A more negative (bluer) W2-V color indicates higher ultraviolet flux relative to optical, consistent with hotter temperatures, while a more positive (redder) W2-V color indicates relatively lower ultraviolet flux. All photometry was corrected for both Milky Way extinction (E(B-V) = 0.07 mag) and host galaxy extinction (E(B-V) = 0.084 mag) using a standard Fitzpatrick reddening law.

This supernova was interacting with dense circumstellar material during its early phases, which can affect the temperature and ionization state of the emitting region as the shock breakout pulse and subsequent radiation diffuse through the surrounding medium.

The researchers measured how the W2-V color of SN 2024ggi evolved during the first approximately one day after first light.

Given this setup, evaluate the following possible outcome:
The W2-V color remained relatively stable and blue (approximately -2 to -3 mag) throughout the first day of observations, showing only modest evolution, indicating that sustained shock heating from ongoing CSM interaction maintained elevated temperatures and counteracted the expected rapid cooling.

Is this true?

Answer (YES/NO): NO